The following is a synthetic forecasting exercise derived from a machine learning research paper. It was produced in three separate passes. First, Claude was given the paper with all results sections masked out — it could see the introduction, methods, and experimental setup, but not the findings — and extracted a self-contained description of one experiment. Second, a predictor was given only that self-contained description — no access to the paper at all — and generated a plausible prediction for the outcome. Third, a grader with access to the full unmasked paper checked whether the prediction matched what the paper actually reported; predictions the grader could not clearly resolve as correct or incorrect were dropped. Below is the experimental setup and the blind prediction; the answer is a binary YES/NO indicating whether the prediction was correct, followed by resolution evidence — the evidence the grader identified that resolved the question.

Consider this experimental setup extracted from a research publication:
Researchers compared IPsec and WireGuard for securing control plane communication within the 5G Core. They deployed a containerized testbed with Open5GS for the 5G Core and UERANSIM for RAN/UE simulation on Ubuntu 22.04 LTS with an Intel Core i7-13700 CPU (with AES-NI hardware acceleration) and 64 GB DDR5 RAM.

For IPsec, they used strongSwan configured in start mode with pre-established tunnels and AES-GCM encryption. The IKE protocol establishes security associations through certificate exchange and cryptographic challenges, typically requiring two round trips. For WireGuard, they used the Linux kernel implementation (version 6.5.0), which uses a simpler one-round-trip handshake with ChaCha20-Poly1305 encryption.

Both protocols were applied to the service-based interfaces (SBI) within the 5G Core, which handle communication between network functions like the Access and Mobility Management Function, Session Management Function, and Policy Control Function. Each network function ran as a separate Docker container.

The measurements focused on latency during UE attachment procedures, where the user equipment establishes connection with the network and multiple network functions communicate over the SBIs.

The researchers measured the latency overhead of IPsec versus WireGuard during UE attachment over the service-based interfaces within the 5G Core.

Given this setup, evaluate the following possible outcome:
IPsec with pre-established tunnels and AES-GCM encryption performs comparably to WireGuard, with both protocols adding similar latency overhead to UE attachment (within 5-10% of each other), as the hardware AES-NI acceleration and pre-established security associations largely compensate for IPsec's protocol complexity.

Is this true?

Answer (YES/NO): NO